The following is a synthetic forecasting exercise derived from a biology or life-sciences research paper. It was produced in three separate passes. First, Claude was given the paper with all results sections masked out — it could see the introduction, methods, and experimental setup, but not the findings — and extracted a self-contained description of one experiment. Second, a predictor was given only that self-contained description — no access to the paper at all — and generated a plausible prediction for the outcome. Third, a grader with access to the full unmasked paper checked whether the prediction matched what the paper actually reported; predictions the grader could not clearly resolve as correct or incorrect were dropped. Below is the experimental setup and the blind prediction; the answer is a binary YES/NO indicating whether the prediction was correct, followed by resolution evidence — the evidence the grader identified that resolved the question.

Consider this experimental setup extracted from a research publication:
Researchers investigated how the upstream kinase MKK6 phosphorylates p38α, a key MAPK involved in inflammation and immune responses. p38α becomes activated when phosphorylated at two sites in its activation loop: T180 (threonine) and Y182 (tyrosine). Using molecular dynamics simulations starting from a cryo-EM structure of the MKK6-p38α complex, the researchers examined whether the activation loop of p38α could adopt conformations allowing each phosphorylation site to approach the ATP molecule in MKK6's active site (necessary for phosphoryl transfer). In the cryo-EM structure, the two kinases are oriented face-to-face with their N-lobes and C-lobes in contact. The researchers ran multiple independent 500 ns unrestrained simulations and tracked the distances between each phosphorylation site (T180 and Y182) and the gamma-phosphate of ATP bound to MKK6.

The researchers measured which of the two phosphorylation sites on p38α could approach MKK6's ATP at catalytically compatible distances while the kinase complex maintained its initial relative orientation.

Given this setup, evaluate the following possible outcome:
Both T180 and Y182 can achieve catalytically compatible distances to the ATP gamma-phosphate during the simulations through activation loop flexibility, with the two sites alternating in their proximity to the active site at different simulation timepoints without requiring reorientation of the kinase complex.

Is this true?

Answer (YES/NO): NO